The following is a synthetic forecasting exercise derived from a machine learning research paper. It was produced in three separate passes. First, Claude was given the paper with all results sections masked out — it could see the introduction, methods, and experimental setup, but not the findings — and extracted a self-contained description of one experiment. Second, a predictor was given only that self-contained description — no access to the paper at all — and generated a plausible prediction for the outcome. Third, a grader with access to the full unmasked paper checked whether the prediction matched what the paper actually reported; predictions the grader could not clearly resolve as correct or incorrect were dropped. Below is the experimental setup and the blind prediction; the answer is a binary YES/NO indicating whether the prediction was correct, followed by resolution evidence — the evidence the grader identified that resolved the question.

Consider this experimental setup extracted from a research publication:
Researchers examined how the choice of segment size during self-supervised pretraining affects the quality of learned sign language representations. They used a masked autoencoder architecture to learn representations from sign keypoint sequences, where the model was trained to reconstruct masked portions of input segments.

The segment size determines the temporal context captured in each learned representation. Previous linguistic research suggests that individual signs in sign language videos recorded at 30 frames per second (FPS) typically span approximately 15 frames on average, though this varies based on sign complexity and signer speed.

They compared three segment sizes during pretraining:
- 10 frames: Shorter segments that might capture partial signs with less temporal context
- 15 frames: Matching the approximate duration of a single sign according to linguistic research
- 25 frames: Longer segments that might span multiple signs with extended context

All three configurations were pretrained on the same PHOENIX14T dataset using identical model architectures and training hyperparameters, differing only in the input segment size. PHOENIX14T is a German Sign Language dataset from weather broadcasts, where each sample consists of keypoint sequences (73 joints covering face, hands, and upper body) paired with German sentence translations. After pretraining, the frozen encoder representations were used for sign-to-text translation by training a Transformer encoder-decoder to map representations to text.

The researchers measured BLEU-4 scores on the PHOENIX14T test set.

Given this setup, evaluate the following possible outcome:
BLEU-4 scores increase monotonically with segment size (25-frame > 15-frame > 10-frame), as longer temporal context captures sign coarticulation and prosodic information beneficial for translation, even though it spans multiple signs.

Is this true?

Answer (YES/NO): NO